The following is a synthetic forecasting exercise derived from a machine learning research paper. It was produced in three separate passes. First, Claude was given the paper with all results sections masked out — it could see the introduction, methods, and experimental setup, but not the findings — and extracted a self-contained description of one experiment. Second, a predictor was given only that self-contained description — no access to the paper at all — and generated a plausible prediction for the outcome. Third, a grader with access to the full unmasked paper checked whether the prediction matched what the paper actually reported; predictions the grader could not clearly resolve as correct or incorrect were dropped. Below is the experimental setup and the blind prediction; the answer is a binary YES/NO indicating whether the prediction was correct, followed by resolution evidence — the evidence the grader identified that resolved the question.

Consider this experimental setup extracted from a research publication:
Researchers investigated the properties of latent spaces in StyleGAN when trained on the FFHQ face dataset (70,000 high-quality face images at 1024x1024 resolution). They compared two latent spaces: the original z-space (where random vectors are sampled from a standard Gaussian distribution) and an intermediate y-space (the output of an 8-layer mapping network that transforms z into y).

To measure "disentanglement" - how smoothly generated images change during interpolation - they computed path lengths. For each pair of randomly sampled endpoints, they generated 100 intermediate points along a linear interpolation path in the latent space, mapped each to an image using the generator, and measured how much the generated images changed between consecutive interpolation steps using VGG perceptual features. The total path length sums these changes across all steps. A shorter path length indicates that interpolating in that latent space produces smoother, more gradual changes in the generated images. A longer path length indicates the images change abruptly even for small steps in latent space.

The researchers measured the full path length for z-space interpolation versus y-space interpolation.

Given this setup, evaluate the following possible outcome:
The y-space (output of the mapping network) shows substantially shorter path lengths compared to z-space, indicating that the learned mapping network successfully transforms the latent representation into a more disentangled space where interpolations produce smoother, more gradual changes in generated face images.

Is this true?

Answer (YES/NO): YES